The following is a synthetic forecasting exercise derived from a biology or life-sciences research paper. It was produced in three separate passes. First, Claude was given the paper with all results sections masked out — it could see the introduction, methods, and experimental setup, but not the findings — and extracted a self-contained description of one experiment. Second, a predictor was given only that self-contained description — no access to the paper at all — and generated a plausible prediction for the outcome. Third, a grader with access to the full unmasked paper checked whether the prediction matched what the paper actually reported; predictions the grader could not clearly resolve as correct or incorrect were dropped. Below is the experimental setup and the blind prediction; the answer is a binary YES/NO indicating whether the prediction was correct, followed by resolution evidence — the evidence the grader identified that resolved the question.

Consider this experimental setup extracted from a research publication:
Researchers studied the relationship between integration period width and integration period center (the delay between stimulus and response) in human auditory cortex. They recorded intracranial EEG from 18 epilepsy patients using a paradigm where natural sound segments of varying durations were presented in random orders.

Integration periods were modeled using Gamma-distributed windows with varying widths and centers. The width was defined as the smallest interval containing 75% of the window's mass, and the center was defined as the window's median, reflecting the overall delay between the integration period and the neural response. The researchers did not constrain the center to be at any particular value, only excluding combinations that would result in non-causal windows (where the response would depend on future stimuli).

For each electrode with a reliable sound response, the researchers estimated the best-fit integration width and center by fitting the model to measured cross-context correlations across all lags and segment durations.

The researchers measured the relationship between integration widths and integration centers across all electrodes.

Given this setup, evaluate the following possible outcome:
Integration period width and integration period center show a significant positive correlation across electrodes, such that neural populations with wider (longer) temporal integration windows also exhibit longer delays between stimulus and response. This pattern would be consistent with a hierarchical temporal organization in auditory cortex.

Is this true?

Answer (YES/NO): YES